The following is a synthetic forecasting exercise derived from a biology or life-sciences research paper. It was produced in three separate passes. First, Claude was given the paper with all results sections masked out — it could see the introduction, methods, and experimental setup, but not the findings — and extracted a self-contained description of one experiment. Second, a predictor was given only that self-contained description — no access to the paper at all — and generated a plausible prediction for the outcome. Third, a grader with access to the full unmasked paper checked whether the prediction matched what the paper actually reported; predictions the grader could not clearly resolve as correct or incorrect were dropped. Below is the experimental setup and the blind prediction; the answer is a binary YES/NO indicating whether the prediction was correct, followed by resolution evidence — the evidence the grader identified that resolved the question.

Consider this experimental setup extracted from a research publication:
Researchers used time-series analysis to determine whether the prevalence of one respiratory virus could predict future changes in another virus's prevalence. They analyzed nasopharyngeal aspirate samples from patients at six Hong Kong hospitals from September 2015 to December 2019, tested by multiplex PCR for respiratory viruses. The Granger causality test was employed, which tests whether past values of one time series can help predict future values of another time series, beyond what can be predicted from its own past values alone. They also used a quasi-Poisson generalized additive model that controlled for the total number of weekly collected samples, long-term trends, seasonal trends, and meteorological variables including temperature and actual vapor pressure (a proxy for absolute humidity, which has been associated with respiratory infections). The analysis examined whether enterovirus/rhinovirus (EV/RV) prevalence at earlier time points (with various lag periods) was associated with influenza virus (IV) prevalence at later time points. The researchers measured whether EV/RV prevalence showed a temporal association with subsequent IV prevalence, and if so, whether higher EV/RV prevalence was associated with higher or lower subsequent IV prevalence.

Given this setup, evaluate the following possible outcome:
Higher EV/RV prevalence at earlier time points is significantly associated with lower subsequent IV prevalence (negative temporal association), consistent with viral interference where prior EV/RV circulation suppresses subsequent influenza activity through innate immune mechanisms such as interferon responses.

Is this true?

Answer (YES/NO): NO